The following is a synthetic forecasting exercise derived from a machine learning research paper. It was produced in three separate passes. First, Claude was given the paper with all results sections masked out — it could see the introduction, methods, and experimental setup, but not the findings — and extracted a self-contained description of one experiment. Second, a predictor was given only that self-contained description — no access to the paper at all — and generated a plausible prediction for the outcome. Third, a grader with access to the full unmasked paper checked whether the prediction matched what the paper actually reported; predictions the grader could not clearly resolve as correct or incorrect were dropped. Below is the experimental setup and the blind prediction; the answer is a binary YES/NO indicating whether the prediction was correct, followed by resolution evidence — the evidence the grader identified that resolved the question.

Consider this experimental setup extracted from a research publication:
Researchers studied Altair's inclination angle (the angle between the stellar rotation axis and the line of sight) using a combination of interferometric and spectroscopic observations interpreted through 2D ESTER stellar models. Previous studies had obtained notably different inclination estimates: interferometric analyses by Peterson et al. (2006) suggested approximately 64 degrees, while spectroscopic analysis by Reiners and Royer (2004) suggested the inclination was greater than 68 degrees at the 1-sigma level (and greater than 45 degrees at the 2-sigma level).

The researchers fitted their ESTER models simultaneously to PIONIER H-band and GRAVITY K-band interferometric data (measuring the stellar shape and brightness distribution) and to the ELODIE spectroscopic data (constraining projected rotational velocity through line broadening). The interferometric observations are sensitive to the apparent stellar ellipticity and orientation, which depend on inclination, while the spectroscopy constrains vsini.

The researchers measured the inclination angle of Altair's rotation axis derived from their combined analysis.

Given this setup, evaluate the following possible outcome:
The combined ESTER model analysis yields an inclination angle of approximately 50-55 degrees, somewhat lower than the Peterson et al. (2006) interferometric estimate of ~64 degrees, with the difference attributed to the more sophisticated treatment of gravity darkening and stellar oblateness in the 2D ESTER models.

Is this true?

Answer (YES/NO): YES